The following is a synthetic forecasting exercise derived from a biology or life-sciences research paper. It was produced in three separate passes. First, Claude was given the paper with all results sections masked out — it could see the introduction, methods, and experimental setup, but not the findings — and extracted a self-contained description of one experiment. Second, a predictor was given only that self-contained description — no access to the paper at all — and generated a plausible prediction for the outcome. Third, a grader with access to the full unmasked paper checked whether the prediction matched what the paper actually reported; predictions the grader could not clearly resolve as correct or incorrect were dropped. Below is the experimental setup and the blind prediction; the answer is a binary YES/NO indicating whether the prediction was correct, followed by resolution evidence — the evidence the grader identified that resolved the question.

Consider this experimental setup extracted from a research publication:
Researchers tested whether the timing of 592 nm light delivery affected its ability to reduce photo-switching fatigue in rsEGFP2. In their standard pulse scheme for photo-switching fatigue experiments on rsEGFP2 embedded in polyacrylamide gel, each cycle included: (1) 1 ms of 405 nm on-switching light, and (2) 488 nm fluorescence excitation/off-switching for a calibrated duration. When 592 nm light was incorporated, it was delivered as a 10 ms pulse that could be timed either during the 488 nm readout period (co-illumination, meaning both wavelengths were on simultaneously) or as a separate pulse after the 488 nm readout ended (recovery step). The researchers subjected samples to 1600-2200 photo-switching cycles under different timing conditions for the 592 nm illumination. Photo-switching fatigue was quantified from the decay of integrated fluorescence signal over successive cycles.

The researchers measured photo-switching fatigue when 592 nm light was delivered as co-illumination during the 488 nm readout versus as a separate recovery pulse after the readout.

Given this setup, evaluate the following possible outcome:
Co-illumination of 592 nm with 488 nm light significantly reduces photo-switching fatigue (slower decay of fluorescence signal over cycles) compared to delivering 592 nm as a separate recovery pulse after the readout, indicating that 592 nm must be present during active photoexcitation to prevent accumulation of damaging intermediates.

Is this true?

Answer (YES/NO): YES